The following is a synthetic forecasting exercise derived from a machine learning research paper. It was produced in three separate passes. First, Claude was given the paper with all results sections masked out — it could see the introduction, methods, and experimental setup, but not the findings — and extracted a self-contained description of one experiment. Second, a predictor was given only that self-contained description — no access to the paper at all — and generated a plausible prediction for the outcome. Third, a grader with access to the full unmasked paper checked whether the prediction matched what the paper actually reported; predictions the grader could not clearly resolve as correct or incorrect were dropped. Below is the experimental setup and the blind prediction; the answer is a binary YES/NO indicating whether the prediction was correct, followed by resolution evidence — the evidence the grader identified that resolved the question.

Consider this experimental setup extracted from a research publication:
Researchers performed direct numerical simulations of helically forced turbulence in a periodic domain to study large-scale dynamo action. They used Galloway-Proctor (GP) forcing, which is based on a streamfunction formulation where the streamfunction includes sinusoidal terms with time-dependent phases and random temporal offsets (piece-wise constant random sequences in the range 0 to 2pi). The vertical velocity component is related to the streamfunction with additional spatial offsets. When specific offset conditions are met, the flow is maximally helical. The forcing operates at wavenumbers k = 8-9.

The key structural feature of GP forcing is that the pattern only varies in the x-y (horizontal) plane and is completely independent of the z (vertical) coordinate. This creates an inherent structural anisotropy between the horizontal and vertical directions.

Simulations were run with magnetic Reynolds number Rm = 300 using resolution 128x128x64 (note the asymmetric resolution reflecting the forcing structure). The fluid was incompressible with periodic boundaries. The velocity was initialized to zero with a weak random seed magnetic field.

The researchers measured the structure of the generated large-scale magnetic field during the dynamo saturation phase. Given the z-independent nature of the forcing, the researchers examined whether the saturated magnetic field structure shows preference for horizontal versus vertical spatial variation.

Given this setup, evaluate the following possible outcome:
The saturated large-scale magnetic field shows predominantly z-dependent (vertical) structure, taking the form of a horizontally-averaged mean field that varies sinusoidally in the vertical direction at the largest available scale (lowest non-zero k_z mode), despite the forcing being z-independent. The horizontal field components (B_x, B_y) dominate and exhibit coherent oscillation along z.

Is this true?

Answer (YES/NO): NO